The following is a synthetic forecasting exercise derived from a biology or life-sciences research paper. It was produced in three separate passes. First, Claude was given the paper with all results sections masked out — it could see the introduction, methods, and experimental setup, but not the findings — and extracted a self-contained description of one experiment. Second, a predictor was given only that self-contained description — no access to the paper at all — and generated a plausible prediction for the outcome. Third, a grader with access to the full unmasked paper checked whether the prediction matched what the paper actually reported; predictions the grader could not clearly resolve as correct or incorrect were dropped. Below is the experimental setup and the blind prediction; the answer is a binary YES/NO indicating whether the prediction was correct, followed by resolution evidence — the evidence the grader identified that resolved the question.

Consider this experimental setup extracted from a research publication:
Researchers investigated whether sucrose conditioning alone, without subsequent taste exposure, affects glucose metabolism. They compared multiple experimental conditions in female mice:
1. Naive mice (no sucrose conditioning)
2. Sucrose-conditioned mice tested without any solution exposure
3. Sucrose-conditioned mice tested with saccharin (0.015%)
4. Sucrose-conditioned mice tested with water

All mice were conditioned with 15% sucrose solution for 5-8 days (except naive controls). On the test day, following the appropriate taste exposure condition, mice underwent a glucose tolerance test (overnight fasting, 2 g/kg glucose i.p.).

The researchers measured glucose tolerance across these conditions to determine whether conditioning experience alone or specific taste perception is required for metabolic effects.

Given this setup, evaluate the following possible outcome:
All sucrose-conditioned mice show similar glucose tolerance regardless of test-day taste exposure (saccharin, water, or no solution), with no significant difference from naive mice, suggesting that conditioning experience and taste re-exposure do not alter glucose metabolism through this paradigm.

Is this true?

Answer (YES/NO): NO